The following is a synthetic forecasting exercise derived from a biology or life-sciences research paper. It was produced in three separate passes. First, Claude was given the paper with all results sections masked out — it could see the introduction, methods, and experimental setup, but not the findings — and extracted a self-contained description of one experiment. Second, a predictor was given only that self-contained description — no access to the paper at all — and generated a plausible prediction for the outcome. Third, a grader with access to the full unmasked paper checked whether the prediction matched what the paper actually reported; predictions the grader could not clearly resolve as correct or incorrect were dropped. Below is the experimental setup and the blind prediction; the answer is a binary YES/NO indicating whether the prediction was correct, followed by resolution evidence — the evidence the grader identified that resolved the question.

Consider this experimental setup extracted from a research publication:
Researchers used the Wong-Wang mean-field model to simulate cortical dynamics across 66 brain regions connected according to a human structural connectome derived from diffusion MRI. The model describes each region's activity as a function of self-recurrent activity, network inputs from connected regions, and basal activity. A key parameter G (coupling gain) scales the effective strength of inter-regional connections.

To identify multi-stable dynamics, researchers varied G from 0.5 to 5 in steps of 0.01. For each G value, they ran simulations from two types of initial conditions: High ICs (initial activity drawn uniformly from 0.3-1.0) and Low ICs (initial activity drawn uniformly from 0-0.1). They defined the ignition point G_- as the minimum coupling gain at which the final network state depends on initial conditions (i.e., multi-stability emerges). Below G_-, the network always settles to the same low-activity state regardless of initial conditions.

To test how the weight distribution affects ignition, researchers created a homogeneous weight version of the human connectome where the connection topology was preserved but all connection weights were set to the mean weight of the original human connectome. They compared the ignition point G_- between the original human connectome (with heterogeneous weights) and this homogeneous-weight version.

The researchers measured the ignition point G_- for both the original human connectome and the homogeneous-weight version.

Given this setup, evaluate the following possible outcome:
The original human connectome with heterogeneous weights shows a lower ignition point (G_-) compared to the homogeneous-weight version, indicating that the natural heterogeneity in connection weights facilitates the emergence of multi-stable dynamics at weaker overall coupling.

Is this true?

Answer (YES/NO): YES